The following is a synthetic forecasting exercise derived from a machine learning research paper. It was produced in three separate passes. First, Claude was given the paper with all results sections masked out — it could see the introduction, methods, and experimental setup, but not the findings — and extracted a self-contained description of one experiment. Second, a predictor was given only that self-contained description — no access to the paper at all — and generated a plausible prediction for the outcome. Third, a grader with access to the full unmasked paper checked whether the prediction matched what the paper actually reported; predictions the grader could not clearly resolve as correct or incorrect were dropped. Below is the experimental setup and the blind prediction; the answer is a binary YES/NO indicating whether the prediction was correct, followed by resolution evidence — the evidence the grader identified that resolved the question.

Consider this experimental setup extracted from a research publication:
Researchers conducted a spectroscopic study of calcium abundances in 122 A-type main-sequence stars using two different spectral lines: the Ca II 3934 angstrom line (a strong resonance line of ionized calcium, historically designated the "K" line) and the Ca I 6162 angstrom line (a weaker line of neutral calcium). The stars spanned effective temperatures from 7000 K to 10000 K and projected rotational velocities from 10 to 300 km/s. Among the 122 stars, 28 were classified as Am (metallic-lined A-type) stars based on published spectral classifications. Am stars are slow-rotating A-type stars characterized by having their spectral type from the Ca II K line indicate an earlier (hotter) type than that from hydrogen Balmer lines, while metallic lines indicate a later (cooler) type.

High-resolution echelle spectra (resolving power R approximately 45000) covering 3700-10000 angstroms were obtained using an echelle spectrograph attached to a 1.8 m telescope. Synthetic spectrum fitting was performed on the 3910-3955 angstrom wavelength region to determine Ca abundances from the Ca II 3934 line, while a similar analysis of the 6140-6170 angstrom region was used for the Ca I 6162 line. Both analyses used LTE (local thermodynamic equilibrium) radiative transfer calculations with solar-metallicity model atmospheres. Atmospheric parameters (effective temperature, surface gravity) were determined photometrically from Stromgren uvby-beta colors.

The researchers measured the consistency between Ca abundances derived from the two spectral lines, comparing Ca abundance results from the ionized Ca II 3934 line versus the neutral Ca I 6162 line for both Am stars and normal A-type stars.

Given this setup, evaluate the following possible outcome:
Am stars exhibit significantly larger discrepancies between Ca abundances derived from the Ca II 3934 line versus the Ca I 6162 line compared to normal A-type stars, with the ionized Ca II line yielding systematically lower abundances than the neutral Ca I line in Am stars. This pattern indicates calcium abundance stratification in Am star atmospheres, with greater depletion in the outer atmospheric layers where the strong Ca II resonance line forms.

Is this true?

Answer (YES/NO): NO